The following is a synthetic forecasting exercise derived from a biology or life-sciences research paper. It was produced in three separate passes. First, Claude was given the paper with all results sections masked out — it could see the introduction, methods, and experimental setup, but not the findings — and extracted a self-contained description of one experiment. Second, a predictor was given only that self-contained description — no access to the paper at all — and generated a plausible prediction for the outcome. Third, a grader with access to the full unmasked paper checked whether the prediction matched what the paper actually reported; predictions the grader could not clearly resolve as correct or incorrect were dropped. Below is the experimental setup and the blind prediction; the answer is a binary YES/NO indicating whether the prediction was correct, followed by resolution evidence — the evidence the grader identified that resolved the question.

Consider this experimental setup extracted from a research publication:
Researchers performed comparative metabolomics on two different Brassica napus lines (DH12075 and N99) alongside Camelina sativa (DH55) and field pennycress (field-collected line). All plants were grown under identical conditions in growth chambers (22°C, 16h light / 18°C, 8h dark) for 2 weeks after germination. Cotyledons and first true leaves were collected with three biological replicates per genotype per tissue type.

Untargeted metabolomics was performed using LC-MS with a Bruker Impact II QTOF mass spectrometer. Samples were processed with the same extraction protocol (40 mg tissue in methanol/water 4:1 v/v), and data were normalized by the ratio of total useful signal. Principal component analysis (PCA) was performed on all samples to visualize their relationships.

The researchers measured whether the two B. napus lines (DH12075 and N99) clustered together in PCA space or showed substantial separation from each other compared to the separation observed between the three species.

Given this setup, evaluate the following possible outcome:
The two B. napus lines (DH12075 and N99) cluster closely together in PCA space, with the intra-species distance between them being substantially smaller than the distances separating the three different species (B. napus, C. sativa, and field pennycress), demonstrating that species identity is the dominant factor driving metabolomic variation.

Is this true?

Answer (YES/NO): YES